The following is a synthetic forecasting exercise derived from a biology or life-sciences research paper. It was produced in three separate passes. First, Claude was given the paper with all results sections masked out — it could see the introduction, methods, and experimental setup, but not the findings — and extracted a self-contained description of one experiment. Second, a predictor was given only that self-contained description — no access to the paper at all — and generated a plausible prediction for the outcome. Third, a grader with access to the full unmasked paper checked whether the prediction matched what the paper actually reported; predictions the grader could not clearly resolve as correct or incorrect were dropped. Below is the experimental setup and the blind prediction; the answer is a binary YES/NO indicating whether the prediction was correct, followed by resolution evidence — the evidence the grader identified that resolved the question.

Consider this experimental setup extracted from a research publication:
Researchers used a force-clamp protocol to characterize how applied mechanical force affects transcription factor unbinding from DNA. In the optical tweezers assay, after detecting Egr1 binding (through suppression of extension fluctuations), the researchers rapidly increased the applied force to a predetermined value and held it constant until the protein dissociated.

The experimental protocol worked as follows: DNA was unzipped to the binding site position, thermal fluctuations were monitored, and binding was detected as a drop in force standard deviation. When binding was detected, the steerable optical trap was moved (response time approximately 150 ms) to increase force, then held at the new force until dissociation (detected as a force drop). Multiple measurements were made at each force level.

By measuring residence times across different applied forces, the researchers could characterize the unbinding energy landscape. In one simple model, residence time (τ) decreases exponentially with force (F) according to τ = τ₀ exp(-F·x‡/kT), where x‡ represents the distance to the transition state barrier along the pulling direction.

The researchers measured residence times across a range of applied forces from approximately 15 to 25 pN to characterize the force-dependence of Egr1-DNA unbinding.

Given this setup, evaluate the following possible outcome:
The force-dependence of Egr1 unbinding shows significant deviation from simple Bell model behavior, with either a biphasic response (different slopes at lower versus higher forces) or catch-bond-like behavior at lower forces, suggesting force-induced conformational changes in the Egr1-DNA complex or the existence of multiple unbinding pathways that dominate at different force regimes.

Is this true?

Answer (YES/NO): YES